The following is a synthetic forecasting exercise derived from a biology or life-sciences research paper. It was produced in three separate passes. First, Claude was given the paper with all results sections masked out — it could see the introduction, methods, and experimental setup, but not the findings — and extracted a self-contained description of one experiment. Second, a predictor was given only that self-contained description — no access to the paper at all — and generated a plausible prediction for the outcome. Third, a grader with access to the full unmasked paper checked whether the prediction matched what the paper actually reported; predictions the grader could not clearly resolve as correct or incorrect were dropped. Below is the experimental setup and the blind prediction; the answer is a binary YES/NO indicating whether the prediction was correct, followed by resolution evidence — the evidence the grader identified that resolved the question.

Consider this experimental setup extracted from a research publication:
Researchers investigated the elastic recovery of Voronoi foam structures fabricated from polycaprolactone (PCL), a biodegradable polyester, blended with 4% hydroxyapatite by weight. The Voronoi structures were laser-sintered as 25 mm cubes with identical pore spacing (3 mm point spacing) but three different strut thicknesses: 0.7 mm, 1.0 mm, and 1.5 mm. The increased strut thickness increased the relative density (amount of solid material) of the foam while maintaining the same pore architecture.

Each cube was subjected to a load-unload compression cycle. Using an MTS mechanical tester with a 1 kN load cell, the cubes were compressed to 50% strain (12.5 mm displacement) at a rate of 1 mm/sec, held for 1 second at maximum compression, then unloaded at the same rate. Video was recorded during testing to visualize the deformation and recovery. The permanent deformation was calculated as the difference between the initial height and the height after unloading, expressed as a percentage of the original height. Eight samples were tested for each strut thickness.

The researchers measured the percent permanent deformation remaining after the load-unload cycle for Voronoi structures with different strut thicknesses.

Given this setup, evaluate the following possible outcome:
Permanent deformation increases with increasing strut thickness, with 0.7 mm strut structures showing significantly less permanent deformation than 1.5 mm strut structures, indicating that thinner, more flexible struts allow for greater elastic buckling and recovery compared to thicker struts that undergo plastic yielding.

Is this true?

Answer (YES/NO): YES